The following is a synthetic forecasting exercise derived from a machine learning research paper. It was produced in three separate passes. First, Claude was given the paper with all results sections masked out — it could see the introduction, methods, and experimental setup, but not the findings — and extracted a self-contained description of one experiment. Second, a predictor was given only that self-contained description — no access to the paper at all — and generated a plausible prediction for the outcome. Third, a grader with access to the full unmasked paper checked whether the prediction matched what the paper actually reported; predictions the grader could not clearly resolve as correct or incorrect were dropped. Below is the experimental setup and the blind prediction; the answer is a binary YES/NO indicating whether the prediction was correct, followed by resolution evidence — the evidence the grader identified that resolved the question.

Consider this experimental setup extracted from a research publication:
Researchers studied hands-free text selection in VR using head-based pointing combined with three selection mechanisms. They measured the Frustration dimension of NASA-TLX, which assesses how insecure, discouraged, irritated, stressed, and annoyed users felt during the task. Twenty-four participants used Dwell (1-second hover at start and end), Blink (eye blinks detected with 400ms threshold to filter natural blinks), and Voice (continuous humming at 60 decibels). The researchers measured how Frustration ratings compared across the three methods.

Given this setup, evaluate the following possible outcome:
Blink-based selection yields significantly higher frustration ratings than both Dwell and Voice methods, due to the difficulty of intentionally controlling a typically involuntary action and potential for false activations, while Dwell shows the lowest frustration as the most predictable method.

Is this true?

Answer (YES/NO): NO